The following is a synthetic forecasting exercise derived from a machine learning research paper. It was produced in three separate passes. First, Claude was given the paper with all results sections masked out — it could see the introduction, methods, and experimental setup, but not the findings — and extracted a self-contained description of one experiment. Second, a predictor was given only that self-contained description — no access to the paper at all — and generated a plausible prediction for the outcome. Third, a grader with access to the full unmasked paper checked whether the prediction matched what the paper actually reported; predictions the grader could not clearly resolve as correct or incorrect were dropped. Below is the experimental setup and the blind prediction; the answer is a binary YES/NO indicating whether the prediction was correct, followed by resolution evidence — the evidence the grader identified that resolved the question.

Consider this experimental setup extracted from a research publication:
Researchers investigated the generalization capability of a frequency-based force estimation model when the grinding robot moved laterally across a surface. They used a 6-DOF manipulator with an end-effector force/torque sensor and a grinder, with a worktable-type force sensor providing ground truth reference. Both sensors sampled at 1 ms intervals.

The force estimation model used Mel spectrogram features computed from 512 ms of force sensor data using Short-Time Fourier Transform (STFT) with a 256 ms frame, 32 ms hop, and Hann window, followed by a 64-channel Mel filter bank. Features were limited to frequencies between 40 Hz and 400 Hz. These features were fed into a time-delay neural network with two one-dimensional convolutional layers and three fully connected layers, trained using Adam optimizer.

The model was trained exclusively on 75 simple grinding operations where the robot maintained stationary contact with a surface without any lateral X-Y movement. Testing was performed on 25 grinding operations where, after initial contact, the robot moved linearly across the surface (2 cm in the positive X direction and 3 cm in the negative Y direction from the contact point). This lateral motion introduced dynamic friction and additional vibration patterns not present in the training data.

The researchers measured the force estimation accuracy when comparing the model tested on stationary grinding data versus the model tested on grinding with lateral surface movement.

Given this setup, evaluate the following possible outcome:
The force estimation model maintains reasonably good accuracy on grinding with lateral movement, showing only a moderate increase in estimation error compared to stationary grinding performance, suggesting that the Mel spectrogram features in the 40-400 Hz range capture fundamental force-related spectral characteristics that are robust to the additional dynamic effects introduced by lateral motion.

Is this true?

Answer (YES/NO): NO